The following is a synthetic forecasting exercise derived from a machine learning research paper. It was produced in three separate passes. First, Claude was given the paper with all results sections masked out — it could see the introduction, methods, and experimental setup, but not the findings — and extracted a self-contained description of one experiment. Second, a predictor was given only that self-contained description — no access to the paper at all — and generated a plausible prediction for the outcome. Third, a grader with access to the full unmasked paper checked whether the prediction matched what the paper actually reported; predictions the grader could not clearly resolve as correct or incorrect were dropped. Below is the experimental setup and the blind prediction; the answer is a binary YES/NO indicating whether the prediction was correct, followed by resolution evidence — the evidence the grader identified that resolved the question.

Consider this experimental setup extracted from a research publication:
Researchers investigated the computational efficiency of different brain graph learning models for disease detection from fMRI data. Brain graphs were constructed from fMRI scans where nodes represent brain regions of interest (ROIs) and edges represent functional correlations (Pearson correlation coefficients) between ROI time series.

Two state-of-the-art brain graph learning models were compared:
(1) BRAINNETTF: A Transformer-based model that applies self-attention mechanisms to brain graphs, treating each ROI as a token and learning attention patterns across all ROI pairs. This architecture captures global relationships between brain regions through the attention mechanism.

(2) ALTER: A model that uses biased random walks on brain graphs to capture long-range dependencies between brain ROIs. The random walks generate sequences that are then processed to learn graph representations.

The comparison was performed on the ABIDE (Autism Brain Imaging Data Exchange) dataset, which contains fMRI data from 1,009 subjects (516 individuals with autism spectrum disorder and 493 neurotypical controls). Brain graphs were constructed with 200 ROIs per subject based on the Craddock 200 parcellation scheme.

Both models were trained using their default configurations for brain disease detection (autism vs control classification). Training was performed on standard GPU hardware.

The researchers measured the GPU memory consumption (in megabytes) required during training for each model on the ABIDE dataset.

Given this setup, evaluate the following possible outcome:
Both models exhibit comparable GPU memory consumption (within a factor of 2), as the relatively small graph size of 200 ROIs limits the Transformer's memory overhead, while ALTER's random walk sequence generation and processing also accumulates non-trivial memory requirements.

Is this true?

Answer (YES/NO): YES